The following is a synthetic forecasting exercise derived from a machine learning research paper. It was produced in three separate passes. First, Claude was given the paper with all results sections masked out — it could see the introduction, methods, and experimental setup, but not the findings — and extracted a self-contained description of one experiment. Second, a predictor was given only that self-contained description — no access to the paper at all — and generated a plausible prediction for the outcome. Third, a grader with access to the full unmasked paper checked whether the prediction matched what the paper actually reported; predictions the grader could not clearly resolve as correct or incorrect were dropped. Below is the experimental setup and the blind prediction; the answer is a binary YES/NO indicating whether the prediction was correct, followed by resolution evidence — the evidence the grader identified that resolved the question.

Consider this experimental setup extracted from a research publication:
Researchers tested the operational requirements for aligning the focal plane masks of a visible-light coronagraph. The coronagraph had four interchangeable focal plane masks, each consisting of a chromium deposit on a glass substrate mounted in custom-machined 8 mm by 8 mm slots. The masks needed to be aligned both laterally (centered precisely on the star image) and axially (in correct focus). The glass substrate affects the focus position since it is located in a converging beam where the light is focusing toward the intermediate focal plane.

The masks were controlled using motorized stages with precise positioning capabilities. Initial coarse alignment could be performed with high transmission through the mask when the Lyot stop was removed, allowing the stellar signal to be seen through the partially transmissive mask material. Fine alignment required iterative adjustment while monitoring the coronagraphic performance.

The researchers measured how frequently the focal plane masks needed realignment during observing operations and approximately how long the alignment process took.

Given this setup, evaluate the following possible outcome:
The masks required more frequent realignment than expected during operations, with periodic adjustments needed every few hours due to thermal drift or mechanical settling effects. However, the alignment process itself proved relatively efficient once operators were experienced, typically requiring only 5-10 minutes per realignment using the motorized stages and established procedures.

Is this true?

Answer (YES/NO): NO